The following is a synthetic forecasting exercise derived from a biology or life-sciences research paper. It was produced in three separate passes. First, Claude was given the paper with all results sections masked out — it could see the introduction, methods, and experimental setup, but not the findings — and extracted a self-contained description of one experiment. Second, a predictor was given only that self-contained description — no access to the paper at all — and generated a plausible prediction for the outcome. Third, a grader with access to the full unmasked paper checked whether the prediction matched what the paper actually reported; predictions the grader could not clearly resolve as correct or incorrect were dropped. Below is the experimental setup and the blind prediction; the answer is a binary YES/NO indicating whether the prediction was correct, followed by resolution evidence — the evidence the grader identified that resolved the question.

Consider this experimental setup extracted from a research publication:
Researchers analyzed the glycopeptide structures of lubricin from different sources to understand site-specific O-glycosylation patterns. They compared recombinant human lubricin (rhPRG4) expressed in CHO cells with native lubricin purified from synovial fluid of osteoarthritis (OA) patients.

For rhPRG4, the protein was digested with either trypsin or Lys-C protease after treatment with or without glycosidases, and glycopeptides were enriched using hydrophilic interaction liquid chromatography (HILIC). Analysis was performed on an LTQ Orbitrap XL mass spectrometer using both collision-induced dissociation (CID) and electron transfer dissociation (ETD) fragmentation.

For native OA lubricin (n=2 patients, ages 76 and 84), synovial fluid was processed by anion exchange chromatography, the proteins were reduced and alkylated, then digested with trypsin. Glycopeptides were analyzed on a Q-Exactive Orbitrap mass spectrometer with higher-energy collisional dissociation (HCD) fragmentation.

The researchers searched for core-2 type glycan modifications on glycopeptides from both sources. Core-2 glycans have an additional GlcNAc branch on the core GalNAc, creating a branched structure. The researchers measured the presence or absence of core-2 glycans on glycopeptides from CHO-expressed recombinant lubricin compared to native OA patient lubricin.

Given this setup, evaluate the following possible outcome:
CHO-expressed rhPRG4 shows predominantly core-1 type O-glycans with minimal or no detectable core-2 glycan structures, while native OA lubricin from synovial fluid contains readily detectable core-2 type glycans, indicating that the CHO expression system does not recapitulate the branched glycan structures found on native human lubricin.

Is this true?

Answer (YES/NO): YES